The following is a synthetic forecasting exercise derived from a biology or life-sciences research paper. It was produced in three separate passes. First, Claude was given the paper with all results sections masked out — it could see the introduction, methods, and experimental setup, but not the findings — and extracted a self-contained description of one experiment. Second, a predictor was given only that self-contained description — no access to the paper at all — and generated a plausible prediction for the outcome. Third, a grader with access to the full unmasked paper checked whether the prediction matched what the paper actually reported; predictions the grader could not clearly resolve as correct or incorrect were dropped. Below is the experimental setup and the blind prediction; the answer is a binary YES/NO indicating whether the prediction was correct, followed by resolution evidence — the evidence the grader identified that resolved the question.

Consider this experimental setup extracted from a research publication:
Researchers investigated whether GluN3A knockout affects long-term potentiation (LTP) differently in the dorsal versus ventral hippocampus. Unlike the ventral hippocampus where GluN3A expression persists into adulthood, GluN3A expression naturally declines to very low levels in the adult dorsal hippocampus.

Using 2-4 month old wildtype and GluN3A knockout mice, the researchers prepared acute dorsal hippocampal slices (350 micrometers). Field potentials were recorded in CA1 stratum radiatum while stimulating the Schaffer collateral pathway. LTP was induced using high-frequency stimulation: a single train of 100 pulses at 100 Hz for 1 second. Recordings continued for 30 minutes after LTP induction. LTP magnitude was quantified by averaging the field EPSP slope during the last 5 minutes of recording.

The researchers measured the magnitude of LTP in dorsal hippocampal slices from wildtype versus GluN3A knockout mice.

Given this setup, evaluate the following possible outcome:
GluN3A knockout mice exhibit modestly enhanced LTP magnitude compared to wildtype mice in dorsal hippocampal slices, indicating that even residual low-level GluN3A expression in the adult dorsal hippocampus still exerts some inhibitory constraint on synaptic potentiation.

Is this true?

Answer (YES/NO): NO